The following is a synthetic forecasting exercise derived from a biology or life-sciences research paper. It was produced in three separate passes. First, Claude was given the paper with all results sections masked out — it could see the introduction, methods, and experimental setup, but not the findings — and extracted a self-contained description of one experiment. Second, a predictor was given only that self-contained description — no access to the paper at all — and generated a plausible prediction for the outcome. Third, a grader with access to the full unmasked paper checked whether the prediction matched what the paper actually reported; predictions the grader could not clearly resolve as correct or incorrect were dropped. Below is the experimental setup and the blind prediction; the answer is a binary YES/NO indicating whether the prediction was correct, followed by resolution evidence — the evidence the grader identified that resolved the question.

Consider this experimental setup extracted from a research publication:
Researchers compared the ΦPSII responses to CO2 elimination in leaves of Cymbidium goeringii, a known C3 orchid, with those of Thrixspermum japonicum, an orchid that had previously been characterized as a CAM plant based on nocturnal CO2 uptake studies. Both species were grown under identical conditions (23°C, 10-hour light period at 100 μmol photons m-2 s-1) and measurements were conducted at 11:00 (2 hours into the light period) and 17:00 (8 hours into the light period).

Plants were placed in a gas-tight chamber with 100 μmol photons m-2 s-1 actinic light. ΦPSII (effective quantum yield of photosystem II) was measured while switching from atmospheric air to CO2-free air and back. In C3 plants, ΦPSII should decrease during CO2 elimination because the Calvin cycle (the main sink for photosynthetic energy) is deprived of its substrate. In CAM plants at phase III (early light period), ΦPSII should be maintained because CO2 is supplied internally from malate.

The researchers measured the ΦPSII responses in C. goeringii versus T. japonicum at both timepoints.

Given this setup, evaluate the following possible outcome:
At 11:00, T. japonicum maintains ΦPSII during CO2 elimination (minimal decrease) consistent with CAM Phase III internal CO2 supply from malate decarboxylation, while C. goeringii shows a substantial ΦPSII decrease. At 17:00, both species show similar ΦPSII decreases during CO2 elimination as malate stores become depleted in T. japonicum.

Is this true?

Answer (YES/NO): YES